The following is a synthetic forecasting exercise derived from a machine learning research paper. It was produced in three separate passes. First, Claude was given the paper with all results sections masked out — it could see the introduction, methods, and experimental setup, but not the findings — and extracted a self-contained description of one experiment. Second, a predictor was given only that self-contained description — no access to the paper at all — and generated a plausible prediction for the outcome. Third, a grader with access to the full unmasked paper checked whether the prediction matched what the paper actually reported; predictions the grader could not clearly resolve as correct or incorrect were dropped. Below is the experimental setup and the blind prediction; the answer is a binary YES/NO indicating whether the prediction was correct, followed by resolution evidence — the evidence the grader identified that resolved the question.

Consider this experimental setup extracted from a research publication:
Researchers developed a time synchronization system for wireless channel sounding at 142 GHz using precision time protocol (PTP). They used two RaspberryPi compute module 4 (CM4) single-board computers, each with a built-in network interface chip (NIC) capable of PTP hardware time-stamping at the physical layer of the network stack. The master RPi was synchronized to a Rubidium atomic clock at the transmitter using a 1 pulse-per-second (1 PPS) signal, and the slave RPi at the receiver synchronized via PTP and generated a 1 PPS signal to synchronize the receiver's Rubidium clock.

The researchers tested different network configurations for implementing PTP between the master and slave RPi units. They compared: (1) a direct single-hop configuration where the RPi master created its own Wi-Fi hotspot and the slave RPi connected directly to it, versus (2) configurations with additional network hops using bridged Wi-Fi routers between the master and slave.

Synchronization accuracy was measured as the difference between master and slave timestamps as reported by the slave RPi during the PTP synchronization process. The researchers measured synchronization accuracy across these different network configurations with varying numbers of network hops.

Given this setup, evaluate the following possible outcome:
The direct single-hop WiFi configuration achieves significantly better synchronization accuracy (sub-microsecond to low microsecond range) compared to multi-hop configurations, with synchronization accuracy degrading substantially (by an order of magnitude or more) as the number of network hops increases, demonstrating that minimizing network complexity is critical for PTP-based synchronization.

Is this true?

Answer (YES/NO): YES